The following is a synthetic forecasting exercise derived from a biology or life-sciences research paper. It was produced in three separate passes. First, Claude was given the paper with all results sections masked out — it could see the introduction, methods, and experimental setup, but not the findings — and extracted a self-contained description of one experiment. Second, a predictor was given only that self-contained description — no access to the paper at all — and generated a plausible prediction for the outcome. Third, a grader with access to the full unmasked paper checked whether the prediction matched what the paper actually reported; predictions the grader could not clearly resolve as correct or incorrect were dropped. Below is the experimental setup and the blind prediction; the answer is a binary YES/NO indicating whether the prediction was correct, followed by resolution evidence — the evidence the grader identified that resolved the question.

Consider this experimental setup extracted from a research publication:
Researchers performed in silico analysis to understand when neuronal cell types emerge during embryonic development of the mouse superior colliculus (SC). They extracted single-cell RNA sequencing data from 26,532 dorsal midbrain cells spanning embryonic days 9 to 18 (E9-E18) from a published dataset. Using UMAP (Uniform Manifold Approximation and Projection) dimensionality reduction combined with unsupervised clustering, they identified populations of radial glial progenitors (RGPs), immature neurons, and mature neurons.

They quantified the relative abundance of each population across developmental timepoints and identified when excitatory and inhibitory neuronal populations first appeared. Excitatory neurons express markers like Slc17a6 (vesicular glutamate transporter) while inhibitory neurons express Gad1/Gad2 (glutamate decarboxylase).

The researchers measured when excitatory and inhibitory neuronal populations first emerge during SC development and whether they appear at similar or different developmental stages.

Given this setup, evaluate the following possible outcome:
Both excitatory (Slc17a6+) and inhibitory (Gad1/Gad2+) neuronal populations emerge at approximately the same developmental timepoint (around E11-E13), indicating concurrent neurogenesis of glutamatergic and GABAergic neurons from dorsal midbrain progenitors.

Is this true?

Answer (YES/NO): YES